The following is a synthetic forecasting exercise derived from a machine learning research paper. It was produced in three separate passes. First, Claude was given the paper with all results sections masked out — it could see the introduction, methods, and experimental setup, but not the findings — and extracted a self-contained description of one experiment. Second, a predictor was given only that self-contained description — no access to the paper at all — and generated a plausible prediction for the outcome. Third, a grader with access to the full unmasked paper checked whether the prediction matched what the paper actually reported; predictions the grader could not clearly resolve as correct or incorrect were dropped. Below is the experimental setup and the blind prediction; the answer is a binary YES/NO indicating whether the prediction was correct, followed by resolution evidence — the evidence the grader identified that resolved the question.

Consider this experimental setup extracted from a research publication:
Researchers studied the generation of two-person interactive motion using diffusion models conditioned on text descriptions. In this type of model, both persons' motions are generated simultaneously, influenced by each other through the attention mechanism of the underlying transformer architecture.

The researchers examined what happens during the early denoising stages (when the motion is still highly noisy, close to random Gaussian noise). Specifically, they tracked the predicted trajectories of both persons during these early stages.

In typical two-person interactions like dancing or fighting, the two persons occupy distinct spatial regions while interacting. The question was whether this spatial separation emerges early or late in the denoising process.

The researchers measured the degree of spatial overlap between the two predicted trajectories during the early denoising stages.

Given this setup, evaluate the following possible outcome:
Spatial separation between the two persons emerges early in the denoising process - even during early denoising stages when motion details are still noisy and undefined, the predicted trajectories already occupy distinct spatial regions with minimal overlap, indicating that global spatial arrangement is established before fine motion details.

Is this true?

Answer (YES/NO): NO